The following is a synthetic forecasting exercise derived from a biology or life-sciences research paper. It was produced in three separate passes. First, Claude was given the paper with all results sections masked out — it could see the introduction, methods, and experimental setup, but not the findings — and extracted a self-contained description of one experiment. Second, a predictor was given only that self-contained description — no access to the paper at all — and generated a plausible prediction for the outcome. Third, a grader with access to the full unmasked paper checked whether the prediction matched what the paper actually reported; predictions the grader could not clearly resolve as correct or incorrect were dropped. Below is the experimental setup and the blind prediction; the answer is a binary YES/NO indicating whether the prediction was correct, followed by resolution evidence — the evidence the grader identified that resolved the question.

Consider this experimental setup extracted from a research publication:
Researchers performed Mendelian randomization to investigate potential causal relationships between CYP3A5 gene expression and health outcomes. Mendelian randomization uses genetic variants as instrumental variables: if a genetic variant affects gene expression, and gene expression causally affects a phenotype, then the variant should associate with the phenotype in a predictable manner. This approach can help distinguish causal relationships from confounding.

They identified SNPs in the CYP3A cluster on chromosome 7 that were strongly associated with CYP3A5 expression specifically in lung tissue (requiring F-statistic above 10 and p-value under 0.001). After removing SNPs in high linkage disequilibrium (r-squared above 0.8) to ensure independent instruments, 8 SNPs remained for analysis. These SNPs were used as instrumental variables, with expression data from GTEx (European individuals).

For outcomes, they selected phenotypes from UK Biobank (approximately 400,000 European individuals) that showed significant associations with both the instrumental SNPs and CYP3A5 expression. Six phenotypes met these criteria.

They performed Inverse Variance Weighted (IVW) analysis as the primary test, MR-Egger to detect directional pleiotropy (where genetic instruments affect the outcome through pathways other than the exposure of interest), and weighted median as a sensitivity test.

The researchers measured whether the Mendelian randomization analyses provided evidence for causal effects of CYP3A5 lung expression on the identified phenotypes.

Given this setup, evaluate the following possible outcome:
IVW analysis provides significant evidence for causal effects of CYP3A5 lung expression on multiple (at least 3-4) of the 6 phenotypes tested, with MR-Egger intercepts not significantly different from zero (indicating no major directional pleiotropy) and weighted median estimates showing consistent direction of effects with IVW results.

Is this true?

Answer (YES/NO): NO